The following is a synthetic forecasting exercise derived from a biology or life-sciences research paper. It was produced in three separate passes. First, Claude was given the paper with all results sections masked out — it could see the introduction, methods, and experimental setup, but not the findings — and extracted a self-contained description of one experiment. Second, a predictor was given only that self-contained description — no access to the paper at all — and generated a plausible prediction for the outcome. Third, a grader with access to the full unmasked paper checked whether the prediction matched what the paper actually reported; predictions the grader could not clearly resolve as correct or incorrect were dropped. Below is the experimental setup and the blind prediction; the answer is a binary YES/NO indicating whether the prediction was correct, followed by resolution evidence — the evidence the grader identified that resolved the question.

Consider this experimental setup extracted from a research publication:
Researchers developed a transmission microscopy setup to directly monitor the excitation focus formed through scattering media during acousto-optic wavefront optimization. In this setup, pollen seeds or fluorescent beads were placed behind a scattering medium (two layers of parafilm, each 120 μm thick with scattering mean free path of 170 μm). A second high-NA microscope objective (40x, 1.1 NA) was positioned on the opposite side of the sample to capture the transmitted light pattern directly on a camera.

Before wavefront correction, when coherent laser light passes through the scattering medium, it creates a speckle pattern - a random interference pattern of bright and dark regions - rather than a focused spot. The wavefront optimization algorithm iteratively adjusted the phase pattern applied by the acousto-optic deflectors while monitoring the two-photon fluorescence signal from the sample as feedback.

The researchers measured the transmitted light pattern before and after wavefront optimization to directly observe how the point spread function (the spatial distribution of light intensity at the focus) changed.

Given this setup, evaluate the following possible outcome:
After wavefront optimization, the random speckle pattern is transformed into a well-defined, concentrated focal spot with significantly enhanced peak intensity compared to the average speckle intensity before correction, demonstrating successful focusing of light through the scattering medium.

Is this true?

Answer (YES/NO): YES